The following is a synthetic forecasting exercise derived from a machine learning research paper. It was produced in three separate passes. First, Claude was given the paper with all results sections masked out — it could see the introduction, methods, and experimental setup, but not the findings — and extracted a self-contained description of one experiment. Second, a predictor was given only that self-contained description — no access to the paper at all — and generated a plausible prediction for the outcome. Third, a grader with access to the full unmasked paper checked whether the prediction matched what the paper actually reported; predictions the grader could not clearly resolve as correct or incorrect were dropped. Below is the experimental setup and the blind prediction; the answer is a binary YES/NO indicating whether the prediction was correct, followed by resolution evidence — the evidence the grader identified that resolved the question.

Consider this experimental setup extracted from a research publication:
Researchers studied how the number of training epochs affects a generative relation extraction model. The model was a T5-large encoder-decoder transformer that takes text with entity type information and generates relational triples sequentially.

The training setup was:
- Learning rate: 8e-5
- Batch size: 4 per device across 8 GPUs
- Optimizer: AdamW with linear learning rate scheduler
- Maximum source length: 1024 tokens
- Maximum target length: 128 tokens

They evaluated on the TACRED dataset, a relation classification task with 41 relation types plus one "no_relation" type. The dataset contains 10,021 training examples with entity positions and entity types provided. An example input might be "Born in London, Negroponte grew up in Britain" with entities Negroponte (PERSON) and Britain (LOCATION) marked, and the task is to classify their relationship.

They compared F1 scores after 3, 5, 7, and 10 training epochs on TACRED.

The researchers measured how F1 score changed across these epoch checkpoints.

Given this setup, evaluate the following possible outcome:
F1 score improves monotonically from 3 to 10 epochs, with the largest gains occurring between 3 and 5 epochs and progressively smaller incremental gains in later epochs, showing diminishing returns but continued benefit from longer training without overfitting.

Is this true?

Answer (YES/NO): NO